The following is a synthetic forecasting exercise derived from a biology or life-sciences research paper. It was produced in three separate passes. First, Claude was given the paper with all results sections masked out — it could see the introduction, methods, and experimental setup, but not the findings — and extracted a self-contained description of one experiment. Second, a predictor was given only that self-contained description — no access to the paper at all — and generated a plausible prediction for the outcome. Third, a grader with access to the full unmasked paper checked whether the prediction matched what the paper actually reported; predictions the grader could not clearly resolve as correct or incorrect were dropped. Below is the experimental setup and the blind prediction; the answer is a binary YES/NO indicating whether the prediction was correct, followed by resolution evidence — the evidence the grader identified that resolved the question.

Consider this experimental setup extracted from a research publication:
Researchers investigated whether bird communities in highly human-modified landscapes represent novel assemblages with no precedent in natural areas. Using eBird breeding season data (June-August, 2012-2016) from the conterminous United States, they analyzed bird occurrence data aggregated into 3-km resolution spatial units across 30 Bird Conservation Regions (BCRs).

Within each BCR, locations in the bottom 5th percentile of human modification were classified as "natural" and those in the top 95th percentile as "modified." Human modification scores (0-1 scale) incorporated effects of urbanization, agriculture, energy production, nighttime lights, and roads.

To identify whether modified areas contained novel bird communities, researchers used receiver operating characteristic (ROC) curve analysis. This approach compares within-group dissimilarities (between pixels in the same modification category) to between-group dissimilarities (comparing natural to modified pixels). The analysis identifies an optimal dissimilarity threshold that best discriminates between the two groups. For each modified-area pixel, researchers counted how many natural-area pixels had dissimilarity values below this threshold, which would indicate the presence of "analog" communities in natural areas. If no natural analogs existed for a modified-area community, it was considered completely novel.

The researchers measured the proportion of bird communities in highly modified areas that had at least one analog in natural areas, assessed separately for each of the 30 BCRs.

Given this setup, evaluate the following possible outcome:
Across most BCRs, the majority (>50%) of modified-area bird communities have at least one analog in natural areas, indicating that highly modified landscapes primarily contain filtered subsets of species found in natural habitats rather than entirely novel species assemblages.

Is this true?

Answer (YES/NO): NO